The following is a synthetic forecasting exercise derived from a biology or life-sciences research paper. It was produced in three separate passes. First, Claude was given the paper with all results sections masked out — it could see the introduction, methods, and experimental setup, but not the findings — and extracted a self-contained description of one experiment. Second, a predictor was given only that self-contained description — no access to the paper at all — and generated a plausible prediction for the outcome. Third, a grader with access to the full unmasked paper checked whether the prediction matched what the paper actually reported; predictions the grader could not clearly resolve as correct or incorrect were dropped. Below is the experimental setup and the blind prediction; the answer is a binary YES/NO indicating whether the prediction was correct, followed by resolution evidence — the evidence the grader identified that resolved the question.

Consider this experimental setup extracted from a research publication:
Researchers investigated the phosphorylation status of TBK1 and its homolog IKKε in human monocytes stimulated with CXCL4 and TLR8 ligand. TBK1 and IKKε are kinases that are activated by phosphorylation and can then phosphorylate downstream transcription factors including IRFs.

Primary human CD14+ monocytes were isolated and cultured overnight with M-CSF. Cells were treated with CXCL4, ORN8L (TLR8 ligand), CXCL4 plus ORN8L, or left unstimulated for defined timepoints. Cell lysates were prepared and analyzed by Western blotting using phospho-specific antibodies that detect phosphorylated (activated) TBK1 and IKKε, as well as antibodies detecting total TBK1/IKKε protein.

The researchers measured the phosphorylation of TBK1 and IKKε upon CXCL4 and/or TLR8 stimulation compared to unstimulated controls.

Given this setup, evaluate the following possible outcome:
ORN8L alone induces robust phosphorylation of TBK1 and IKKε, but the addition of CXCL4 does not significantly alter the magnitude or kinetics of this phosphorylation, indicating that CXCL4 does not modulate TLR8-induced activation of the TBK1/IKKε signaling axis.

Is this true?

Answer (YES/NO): NO